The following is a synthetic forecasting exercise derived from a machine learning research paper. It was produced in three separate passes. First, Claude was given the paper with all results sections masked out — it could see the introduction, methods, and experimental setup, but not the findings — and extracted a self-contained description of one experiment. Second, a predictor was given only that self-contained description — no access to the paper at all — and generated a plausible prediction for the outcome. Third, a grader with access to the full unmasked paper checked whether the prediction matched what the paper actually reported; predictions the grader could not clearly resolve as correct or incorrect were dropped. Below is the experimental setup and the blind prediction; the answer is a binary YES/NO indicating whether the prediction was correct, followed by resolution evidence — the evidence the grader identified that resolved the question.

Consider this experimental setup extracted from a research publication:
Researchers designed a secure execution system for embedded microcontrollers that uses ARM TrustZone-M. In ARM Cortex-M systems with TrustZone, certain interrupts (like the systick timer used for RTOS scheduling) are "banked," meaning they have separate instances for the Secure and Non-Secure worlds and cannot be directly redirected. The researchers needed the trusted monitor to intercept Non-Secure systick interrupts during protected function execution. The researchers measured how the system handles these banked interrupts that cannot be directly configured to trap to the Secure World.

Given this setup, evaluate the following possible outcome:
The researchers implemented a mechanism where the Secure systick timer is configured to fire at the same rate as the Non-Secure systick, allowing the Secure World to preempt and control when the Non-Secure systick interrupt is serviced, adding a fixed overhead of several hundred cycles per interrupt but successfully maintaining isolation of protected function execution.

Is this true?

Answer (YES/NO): NO